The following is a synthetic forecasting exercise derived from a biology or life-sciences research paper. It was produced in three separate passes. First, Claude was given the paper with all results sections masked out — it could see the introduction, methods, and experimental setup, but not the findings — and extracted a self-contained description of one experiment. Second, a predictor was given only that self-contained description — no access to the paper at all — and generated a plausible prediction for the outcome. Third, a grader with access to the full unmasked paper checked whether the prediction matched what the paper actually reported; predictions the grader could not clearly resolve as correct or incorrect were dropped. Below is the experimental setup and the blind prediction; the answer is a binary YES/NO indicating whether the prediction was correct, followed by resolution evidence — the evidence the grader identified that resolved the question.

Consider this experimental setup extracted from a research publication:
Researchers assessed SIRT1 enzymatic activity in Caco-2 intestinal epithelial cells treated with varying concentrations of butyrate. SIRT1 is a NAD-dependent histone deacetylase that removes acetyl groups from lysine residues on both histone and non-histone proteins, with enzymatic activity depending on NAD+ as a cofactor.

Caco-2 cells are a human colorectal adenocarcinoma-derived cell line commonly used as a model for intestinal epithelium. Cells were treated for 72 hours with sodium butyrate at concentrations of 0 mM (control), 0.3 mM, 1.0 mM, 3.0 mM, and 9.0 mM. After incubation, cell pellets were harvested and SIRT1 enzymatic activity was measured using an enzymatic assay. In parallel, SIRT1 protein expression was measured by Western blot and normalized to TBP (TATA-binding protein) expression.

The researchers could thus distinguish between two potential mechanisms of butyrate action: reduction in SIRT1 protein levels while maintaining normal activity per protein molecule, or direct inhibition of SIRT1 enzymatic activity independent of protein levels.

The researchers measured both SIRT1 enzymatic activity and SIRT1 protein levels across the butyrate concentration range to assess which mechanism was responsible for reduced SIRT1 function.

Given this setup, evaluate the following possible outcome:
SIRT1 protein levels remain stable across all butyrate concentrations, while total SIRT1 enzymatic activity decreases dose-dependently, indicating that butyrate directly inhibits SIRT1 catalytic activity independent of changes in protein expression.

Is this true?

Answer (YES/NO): NO